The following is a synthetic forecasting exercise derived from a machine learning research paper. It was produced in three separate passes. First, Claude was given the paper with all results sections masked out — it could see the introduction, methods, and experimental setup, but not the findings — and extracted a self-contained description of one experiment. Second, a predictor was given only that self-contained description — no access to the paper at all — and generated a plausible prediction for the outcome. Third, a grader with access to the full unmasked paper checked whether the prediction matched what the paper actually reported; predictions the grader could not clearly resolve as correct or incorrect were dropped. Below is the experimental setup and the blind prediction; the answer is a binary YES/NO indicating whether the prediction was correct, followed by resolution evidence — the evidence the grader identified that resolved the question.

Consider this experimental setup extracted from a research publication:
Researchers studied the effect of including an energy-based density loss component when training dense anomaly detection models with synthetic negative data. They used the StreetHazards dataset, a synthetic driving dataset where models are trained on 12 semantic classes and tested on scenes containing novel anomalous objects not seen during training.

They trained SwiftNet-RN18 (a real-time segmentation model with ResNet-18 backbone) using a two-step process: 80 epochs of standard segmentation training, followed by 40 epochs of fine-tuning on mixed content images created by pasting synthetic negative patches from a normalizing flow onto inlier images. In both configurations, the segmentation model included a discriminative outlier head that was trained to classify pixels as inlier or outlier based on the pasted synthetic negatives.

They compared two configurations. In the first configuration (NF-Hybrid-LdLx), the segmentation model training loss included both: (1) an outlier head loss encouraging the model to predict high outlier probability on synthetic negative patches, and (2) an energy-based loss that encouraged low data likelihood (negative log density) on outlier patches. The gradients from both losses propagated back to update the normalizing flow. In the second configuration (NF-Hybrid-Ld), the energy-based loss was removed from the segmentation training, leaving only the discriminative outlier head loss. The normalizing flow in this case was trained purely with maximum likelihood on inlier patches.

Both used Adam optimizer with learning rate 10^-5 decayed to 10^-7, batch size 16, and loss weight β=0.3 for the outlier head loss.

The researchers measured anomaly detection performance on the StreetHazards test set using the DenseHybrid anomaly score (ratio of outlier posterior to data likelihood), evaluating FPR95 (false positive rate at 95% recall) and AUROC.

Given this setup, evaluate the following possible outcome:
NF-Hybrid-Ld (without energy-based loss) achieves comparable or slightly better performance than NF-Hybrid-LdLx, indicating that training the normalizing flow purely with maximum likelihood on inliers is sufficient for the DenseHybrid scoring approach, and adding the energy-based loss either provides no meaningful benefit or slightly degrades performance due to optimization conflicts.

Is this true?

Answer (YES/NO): NO